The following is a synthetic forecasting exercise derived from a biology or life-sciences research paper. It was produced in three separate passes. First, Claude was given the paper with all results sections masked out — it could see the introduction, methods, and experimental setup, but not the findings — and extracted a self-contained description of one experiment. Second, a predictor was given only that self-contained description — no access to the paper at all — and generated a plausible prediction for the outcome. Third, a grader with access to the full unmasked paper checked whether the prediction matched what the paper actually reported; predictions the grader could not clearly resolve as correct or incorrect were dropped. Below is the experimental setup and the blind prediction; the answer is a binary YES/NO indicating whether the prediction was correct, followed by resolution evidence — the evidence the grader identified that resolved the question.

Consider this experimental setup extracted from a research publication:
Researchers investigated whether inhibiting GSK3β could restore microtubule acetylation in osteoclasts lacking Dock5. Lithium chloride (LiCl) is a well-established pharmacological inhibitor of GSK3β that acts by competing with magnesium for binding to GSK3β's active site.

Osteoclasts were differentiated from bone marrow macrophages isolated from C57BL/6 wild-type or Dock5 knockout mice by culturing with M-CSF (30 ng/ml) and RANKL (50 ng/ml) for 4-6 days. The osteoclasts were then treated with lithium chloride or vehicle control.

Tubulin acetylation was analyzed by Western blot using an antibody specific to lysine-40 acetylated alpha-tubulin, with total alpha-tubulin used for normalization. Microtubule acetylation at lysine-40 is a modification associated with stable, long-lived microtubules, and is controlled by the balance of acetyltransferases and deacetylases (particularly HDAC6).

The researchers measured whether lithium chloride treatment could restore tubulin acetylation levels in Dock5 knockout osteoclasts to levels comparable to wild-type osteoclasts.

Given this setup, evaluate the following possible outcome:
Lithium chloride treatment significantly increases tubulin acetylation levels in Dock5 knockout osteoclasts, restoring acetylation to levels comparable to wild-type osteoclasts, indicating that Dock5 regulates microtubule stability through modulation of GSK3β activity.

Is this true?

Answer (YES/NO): YES